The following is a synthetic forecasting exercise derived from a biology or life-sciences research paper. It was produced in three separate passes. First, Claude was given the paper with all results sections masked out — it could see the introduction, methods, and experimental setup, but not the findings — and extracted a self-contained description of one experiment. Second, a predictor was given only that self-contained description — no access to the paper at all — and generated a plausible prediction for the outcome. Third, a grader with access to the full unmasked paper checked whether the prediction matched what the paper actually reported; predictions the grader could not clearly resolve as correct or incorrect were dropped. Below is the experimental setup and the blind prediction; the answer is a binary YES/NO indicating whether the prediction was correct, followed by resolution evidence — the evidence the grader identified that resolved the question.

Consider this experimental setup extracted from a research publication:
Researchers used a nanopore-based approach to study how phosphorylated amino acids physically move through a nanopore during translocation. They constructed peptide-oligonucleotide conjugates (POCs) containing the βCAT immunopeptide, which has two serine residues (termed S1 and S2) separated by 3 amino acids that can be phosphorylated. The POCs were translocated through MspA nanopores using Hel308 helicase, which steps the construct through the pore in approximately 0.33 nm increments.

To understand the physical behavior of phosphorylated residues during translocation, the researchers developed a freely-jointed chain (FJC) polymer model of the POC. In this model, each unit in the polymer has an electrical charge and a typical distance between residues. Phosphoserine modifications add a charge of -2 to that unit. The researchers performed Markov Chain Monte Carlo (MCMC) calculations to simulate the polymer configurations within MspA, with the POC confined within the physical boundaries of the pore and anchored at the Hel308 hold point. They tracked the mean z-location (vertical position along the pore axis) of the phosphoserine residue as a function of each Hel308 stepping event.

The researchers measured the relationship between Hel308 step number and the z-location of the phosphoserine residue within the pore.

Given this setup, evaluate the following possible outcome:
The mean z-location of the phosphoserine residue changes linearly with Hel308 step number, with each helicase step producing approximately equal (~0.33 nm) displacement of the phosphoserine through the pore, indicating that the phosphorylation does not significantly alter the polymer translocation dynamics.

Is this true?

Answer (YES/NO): NO